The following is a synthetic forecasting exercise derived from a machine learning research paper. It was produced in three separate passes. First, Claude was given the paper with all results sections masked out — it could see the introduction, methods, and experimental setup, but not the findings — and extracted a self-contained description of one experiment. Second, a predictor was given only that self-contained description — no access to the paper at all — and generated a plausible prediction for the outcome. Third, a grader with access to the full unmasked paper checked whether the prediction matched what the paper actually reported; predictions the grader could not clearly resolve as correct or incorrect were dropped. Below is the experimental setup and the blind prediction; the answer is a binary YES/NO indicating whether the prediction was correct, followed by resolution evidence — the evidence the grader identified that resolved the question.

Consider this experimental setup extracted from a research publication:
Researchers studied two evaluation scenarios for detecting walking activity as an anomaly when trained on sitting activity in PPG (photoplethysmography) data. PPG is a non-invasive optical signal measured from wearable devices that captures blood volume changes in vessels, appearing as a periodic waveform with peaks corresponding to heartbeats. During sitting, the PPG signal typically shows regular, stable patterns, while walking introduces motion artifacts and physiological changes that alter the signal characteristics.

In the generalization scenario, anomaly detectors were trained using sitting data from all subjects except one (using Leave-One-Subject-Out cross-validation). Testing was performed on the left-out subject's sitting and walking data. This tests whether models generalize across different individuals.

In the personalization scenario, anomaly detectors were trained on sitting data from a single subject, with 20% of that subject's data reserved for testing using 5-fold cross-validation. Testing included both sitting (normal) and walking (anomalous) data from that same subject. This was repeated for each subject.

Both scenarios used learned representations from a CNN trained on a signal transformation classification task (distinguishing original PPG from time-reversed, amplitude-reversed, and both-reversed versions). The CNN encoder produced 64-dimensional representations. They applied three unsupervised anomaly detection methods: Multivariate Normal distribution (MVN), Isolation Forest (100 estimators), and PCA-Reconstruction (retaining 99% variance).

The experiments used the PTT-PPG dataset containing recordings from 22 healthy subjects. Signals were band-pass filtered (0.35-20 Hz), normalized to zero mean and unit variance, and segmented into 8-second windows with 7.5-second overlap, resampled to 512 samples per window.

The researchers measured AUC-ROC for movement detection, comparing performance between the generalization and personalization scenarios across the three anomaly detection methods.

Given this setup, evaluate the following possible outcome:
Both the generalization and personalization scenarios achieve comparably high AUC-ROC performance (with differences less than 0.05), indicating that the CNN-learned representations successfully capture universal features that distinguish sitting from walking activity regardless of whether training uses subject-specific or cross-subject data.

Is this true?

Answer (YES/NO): NO